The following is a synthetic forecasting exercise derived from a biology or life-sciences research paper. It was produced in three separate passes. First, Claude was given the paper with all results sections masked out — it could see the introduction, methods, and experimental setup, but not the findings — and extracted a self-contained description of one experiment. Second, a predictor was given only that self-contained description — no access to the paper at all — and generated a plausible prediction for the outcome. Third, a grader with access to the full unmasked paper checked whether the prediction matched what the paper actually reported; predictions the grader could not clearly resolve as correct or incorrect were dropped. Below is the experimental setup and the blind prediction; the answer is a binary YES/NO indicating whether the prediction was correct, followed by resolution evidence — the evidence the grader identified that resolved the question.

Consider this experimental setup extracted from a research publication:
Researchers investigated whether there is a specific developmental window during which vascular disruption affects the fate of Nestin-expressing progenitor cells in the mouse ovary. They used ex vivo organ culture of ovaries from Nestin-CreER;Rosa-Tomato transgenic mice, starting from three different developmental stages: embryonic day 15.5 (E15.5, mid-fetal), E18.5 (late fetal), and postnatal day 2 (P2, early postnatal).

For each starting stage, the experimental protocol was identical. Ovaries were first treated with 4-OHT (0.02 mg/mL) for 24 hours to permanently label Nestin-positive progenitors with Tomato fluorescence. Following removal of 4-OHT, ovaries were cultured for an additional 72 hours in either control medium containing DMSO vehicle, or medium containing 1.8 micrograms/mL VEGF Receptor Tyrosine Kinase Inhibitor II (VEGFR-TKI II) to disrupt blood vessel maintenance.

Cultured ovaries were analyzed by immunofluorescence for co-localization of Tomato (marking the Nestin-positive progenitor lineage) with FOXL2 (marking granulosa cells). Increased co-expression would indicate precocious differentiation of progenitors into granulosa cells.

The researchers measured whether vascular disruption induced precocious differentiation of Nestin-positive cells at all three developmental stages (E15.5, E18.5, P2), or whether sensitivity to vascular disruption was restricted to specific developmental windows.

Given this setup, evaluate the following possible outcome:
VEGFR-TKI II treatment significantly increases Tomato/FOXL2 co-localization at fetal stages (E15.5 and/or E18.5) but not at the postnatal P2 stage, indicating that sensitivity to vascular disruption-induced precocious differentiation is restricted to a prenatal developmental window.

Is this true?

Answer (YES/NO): YES